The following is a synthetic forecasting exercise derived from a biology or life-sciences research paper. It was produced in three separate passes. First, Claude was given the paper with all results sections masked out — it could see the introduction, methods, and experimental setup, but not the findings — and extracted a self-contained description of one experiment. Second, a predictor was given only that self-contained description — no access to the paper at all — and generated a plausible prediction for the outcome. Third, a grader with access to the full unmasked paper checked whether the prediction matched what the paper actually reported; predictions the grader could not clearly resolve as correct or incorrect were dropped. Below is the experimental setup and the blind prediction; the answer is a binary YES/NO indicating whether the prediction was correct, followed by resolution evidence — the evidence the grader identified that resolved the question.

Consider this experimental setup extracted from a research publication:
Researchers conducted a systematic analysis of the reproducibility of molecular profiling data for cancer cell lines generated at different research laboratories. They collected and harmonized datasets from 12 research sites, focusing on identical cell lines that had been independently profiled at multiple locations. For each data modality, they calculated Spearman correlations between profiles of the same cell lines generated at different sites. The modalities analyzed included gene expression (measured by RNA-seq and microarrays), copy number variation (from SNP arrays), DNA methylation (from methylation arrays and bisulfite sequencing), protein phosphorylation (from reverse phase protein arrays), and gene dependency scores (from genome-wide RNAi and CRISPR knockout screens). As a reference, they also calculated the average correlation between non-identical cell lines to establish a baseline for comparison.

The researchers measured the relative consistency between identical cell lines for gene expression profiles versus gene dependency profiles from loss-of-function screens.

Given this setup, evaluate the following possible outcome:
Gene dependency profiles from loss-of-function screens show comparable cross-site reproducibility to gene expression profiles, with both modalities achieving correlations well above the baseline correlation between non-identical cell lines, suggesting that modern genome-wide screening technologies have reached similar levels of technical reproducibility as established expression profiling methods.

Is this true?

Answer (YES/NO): NO